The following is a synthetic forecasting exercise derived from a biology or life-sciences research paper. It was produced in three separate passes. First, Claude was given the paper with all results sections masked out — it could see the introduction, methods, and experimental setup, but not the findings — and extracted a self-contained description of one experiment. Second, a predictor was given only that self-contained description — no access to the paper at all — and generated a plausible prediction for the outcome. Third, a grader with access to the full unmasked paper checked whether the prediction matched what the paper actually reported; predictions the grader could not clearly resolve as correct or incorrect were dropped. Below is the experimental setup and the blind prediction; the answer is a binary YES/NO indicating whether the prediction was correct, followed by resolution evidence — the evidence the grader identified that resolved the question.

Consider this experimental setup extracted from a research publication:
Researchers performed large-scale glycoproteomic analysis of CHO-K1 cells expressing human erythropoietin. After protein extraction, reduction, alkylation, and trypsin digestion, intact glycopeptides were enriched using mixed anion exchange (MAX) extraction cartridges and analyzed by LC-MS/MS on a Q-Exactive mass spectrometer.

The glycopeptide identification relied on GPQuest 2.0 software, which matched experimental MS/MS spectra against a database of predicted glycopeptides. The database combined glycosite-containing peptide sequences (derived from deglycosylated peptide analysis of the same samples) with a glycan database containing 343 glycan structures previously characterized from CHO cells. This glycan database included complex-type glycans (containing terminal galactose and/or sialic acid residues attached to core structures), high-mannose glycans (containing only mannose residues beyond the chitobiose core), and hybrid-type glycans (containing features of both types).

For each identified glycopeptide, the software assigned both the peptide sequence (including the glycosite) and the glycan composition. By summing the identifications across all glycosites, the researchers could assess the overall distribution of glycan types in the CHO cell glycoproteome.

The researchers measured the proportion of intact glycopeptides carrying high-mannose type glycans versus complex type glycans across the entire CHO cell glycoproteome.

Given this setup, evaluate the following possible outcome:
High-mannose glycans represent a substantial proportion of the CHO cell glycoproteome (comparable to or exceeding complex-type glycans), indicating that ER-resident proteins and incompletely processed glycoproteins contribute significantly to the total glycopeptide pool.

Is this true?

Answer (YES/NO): YES